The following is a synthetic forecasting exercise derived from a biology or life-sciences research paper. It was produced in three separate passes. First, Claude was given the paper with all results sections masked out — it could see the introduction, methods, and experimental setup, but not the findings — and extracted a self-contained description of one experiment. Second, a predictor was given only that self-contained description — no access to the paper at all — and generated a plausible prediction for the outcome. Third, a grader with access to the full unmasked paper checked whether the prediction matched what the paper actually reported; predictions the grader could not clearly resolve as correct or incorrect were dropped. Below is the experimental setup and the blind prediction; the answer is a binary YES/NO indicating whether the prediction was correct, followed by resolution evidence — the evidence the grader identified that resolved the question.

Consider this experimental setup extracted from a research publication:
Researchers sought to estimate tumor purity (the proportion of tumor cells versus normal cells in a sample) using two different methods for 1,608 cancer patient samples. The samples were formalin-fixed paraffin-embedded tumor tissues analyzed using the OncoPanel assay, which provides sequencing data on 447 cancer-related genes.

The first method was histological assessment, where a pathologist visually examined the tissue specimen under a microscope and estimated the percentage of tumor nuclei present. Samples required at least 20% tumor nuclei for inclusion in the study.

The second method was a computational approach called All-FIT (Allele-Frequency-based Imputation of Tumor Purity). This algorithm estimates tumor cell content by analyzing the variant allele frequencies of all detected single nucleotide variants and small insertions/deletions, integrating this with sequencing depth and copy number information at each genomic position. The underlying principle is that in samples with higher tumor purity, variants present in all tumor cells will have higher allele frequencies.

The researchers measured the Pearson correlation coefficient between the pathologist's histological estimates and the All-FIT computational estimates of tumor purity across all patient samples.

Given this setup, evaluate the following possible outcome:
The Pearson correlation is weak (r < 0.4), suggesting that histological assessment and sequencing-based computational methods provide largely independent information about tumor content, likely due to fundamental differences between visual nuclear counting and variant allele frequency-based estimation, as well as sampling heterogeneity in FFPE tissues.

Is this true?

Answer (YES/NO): YES